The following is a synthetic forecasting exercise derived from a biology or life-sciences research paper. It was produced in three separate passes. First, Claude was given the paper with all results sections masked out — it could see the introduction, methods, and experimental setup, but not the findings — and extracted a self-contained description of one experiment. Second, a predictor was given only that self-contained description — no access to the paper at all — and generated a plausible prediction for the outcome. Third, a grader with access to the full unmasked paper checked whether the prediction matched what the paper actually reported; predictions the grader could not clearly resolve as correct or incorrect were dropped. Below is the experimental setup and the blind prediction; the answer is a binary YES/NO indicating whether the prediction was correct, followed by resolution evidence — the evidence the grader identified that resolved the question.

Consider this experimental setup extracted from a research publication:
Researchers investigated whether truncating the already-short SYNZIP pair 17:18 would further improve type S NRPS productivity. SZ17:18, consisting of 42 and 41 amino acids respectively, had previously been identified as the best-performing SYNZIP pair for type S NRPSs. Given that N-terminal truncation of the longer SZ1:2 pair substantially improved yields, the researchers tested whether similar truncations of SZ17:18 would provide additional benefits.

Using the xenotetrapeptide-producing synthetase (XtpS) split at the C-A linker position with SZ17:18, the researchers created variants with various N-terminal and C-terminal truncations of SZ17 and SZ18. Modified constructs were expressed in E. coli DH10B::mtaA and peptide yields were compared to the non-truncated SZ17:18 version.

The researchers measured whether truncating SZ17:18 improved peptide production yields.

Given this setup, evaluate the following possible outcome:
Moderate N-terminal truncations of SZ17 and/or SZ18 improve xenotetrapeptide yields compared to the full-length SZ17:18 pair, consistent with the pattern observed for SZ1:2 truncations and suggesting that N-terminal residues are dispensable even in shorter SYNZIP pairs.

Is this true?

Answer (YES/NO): NO